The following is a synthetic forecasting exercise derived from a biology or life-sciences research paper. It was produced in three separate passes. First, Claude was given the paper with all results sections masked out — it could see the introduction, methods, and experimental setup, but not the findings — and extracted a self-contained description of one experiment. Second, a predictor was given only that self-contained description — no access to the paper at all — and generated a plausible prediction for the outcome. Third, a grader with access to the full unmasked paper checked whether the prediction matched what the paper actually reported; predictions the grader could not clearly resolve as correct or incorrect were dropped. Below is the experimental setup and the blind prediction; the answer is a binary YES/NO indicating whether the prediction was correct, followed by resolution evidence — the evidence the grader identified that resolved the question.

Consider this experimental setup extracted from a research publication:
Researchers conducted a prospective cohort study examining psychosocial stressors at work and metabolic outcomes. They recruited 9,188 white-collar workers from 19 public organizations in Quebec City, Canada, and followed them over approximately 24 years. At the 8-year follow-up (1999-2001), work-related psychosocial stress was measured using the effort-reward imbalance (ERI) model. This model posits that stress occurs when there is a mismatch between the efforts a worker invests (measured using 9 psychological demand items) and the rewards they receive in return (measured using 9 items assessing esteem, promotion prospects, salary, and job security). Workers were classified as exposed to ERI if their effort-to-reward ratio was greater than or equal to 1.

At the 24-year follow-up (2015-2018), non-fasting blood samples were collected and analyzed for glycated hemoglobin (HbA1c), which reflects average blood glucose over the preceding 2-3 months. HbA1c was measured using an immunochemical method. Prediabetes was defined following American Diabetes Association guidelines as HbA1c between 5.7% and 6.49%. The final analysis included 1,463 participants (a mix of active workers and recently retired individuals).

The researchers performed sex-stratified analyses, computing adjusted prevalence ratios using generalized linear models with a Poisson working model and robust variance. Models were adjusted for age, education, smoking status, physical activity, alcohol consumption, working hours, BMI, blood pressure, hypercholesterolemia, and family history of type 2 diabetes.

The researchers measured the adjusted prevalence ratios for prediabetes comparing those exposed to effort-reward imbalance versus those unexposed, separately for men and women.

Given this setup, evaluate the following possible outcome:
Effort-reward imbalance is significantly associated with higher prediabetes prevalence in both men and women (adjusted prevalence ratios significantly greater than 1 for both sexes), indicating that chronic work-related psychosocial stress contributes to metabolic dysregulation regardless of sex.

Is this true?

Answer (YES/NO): NO